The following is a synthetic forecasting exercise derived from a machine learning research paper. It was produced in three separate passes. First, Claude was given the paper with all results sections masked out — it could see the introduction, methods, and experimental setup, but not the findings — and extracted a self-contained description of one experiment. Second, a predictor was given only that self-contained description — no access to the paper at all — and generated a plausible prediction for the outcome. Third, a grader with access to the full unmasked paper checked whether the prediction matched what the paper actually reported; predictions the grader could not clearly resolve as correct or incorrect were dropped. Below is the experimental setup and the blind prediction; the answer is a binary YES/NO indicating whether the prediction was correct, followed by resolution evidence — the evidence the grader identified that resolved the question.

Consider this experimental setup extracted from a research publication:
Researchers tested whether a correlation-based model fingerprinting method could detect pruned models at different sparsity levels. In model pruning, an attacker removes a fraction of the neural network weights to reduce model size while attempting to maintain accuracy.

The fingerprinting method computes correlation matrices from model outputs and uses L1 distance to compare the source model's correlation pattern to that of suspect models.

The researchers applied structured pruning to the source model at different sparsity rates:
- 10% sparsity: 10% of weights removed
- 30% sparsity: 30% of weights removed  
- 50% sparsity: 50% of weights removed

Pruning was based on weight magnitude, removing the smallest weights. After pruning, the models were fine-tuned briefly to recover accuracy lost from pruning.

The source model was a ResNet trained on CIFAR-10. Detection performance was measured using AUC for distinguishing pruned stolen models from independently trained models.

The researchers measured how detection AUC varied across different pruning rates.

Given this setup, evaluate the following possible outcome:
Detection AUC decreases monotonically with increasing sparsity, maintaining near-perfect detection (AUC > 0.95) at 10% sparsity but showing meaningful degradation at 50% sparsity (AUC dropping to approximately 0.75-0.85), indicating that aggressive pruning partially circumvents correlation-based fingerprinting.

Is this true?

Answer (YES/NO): NO